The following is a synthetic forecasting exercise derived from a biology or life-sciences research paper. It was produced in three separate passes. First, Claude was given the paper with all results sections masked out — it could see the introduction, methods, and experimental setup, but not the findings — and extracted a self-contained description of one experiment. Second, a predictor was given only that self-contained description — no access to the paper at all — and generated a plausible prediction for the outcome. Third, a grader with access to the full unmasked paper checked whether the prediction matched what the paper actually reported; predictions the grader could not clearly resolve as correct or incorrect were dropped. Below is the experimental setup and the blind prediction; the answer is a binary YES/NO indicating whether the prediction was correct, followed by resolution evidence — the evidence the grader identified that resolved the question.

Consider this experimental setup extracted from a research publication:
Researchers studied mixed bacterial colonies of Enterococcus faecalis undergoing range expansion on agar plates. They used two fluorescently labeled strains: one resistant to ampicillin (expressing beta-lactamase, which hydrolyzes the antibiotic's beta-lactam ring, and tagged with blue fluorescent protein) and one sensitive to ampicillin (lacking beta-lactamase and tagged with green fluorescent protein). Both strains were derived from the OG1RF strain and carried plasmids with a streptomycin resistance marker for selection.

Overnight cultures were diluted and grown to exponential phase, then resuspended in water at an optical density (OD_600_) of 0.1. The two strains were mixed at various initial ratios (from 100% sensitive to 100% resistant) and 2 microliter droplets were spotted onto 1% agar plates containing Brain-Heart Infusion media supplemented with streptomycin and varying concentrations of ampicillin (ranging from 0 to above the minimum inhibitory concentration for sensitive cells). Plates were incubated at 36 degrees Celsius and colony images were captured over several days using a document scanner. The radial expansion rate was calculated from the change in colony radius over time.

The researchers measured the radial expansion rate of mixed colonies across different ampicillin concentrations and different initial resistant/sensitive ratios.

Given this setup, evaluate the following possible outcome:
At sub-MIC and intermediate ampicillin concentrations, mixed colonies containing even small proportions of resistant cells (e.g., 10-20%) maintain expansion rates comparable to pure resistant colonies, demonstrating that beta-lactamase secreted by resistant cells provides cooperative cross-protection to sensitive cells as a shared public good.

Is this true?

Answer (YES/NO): NO